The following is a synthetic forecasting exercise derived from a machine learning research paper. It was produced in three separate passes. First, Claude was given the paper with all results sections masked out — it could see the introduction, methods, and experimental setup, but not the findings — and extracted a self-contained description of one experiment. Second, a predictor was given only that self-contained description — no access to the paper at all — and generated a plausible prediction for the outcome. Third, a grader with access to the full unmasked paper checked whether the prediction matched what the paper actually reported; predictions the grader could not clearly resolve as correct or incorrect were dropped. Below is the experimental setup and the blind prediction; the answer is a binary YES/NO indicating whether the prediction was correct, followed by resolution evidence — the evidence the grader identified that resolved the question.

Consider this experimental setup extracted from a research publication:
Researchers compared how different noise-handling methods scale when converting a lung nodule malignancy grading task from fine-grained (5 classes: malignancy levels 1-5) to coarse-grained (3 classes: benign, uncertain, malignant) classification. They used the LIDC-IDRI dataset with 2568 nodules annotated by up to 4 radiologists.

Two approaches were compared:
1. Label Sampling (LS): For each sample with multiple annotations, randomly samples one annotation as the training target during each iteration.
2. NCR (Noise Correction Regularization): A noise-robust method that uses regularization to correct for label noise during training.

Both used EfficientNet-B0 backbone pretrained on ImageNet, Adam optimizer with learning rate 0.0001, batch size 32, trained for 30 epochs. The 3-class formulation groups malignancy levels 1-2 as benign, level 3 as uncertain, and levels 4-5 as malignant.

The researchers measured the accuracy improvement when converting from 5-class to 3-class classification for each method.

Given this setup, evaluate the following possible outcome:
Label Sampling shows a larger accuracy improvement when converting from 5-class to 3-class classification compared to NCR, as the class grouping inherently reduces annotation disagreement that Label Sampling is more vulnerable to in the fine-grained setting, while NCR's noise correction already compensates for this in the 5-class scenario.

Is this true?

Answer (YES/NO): NO